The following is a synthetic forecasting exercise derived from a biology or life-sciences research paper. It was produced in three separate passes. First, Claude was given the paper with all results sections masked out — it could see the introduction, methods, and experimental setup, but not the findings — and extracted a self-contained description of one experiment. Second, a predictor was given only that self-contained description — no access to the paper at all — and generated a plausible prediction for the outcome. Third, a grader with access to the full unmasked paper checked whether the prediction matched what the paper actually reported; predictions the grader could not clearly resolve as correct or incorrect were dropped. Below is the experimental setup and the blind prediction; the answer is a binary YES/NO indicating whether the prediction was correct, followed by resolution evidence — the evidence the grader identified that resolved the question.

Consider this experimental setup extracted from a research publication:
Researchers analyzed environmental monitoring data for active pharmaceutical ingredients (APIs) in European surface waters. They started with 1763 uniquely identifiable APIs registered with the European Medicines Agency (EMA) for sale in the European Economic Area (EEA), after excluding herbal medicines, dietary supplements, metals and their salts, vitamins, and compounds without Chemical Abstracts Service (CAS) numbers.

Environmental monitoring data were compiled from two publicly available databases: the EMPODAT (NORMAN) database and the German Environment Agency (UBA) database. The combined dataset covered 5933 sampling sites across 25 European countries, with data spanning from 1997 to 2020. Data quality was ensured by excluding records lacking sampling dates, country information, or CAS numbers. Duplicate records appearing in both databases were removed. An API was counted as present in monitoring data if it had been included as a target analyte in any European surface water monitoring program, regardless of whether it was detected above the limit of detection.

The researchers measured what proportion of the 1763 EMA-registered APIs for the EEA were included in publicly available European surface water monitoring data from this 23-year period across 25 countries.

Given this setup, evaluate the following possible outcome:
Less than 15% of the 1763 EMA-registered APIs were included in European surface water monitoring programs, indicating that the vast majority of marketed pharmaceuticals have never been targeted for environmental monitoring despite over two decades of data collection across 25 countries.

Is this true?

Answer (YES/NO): NO